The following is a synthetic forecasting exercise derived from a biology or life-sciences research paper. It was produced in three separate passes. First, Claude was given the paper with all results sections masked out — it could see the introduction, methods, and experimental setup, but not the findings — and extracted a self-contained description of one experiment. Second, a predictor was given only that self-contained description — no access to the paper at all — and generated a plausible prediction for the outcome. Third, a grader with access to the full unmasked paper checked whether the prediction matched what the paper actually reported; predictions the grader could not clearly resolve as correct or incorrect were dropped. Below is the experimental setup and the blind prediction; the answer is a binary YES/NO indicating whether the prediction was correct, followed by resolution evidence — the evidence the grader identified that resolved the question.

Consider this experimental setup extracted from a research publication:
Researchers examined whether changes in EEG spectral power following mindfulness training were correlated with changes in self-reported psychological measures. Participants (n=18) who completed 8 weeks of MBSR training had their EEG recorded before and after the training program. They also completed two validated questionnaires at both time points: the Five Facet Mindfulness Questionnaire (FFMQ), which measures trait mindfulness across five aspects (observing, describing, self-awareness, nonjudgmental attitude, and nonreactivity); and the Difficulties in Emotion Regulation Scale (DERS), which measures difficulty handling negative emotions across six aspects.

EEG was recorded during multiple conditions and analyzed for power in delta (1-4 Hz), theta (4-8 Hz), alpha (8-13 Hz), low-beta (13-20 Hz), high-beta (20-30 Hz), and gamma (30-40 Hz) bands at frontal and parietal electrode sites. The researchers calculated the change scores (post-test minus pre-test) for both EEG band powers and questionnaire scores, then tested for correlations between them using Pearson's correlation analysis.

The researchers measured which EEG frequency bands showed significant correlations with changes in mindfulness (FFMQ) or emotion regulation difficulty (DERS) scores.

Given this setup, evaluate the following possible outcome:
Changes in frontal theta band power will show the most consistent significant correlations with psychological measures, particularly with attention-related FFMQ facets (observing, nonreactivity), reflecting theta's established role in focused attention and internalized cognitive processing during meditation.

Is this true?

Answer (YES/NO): NO